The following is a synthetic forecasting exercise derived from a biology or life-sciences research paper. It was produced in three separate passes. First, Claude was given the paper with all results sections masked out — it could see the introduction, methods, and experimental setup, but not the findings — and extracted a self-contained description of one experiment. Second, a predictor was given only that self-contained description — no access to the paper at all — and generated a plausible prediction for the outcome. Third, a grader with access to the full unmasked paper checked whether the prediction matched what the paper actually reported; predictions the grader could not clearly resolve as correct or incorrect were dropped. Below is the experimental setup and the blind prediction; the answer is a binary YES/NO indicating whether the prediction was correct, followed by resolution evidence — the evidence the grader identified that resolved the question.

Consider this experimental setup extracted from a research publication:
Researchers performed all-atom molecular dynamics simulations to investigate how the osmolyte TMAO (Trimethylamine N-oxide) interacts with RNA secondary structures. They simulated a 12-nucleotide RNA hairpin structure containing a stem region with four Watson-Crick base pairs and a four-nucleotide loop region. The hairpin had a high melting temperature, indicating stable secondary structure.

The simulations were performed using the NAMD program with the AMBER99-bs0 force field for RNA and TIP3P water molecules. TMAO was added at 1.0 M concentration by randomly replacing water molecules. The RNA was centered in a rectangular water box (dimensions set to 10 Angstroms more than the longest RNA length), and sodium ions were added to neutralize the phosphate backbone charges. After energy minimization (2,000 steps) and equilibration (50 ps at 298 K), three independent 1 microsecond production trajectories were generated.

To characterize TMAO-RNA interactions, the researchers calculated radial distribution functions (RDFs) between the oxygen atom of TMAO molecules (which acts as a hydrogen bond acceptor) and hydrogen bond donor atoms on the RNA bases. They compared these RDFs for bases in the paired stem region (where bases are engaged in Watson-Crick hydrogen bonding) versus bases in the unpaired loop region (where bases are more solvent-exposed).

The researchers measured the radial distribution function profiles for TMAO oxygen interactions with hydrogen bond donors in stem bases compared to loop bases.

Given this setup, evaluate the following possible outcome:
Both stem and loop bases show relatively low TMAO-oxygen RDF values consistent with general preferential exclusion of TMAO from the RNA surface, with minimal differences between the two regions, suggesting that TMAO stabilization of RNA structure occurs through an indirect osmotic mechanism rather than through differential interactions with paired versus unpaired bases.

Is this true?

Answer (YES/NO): NO